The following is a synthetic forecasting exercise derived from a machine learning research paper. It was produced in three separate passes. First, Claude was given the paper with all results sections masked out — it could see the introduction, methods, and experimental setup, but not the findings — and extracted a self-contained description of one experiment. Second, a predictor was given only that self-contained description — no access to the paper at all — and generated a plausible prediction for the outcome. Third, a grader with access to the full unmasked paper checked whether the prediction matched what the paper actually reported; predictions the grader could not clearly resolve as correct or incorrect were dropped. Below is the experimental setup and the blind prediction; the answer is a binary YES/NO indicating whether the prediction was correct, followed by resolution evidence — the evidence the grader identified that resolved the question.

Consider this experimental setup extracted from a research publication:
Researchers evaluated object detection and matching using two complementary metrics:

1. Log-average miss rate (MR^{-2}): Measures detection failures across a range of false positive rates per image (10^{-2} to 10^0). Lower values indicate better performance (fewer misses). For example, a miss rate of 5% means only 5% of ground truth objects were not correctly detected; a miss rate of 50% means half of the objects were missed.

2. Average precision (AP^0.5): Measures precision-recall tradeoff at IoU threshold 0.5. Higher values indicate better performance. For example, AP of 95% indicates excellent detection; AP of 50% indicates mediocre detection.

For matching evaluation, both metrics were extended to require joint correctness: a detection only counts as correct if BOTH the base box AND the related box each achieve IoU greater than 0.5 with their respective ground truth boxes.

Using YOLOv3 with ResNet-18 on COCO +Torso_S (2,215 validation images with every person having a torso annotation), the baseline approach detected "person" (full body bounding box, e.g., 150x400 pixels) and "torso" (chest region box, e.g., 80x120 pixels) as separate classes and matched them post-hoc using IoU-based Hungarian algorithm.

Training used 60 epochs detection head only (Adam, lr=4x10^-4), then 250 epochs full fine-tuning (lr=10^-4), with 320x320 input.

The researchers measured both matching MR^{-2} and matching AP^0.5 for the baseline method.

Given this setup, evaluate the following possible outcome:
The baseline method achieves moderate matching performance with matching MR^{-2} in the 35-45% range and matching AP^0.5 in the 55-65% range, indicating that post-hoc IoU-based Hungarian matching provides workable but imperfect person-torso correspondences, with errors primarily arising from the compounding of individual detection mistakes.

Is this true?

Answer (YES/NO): NO